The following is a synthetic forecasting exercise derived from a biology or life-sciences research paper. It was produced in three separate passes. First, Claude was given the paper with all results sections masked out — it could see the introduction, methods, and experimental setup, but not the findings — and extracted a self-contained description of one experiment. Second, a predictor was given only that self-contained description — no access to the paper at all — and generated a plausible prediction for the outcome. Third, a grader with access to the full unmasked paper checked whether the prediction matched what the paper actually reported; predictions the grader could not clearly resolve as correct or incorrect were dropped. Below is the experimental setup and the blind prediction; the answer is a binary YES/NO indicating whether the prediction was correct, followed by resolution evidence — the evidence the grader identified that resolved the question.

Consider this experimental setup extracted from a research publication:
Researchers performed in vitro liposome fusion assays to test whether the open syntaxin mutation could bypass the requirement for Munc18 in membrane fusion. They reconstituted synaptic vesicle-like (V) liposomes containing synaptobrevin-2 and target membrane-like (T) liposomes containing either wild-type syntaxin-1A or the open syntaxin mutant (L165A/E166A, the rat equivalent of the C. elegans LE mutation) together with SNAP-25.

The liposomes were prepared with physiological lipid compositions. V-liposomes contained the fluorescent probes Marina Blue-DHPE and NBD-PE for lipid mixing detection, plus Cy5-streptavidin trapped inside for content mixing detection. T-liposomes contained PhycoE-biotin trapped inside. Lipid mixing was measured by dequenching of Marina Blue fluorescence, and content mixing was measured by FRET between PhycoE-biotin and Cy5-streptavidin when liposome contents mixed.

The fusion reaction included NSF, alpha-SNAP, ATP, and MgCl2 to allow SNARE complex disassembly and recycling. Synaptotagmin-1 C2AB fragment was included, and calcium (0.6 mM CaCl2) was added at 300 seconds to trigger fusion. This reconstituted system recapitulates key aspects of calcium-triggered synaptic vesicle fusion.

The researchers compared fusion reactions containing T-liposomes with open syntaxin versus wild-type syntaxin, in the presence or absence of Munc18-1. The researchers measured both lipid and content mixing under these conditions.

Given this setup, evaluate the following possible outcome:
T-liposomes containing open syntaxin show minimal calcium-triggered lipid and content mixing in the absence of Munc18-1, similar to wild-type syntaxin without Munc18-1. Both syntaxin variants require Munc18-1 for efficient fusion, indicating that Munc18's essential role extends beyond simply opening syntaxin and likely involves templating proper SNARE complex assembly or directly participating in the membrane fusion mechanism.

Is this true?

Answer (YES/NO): YES